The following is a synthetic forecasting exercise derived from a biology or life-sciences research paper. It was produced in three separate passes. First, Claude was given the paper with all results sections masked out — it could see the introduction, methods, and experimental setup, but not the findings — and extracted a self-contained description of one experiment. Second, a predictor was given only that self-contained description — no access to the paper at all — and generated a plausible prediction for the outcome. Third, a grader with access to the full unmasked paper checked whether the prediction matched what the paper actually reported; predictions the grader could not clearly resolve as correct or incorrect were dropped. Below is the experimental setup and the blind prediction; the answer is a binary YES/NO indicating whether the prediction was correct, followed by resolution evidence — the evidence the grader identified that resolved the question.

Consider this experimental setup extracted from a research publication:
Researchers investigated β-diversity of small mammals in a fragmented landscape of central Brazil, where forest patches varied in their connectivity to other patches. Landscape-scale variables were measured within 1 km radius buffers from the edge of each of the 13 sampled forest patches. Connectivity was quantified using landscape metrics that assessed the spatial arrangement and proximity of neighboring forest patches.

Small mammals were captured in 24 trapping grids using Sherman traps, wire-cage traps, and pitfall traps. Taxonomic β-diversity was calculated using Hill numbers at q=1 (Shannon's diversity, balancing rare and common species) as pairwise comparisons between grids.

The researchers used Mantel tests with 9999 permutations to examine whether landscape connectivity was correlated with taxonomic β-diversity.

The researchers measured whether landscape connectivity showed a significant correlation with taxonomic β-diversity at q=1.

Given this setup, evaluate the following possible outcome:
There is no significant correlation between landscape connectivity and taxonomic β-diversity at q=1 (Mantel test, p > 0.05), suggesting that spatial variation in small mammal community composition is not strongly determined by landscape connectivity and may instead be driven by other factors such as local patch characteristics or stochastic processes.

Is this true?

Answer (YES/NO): YES